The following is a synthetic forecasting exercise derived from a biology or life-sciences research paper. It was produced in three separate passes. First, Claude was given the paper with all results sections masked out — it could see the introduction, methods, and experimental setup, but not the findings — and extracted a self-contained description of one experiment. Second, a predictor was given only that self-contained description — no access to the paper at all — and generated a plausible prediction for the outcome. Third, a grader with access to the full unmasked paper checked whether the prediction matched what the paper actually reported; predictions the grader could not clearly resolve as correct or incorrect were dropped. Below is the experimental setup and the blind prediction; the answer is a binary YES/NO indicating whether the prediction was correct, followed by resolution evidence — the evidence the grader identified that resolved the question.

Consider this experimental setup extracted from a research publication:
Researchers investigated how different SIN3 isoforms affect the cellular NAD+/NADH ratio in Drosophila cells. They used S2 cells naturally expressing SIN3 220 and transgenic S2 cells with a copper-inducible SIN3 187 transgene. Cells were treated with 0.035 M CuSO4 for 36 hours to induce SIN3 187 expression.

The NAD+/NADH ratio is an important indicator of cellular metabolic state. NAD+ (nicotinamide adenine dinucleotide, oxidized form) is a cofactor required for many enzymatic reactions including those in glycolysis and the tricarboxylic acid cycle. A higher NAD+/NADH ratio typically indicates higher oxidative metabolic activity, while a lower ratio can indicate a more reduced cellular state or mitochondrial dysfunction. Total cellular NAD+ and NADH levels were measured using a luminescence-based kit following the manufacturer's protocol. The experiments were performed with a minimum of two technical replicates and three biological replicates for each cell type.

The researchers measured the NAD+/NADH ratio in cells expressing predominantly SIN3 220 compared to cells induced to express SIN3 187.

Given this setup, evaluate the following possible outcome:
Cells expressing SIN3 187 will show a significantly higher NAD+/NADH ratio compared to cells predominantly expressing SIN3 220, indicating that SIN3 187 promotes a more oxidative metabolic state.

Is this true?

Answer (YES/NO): NO